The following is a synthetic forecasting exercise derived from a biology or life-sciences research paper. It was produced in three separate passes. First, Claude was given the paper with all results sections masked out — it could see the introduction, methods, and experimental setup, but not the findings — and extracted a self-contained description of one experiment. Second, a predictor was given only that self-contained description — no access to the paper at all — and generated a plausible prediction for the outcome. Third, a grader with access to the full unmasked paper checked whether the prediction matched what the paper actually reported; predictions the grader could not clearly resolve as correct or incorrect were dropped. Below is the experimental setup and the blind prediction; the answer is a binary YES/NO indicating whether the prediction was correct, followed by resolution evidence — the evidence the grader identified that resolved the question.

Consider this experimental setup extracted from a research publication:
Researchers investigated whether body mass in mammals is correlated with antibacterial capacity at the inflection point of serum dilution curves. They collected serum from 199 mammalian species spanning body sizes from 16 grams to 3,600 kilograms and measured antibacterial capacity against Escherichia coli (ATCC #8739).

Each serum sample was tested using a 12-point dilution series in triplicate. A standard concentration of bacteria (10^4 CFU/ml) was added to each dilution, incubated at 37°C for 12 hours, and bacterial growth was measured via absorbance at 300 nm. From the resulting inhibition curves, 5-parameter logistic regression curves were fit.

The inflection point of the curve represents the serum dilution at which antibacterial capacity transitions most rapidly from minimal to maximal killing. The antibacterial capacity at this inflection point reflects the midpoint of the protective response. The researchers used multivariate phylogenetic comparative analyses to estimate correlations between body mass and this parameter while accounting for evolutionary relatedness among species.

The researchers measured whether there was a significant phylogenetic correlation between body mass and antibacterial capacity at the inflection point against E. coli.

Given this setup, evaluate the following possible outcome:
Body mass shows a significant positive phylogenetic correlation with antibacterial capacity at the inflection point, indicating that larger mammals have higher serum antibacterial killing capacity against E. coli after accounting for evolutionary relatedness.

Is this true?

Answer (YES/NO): NO